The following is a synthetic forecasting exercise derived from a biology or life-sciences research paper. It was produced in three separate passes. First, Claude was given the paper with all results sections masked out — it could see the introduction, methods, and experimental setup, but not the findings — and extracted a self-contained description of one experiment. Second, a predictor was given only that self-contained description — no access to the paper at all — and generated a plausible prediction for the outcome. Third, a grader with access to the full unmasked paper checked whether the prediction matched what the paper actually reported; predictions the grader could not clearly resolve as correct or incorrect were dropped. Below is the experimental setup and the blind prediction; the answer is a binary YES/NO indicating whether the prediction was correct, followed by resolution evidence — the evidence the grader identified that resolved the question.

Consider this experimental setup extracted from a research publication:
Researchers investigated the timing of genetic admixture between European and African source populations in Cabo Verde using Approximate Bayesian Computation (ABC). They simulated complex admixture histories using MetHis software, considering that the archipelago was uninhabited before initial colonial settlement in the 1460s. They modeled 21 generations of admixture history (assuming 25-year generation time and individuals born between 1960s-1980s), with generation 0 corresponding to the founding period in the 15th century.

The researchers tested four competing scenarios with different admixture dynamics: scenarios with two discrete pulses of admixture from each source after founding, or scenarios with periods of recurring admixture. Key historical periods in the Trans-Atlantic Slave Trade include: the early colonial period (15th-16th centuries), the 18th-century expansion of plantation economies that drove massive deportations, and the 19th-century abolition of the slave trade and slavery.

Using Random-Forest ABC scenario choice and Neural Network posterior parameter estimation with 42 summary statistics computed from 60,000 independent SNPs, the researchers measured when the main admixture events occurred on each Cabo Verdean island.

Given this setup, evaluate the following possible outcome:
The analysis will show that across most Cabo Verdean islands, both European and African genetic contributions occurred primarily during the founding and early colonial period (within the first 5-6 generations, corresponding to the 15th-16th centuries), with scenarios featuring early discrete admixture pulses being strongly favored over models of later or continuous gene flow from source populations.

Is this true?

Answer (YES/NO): NO